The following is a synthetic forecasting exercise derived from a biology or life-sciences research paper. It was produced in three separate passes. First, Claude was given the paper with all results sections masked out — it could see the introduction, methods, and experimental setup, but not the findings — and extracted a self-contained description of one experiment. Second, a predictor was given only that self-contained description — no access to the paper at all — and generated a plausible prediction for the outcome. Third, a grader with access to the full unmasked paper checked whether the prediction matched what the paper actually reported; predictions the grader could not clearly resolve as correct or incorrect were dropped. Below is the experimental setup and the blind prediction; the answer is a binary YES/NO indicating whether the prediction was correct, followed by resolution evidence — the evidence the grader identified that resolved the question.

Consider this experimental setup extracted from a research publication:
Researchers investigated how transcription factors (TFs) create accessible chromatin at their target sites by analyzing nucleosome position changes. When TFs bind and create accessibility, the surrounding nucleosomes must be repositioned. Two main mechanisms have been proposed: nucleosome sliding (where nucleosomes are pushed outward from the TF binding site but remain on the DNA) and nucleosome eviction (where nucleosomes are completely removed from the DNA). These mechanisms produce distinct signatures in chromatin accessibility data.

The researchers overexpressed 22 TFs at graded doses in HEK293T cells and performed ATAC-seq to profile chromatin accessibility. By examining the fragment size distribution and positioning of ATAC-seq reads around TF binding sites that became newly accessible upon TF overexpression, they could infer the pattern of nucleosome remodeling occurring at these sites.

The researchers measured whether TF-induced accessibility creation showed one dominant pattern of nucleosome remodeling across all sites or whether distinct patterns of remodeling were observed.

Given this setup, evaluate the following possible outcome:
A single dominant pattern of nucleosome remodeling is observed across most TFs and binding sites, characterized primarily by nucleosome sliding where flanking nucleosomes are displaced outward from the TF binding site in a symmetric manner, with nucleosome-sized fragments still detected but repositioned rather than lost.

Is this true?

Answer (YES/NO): NO